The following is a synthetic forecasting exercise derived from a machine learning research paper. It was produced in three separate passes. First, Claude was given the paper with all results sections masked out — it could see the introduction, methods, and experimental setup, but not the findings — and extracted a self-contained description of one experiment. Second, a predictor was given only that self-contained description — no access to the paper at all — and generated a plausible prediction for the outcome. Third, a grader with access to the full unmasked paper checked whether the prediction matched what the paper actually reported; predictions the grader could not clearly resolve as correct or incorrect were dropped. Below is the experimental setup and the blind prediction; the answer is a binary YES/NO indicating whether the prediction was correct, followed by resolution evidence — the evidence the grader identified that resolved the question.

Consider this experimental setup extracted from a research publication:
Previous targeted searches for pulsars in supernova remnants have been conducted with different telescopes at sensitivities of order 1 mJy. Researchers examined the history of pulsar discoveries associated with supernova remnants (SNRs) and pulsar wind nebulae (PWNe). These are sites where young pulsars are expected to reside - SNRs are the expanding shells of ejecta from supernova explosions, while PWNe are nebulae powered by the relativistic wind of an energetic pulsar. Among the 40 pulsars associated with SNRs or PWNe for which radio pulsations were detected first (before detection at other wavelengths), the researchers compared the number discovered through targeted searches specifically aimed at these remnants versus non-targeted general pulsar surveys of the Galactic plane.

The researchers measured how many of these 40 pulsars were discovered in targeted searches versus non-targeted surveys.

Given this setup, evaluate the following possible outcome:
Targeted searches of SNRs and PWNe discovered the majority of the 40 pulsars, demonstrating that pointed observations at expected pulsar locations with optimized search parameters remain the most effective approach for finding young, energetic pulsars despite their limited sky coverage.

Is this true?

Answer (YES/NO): NO